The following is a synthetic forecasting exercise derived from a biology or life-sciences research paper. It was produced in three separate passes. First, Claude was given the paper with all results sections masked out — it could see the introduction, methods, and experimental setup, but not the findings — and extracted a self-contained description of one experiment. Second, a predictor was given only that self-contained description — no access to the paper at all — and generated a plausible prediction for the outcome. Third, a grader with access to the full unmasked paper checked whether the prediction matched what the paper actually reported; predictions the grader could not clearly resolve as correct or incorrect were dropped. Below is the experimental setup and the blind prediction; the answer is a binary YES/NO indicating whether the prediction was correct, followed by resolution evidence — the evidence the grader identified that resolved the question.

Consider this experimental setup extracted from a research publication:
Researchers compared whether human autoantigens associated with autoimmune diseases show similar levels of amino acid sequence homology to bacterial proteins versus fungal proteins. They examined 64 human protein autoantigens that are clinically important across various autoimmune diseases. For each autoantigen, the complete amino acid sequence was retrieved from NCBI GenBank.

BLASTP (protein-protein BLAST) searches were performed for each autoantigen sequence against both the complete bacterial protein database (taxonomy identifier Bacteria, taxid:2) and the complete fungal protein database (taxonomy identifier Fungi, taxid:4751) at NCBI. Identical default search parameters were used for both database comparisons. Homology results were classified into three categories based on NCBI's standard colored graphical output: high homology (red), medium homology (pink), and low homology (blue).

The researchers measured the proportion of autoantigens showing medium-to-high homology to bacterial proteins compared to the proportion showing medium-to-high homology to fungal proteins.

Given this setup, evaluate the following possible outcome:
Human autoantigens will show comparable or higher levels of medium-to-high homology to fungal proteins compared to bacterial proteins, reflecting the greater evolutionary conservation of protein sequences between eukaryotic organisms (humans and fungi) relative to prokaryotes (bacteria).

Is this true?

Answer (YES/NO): YES